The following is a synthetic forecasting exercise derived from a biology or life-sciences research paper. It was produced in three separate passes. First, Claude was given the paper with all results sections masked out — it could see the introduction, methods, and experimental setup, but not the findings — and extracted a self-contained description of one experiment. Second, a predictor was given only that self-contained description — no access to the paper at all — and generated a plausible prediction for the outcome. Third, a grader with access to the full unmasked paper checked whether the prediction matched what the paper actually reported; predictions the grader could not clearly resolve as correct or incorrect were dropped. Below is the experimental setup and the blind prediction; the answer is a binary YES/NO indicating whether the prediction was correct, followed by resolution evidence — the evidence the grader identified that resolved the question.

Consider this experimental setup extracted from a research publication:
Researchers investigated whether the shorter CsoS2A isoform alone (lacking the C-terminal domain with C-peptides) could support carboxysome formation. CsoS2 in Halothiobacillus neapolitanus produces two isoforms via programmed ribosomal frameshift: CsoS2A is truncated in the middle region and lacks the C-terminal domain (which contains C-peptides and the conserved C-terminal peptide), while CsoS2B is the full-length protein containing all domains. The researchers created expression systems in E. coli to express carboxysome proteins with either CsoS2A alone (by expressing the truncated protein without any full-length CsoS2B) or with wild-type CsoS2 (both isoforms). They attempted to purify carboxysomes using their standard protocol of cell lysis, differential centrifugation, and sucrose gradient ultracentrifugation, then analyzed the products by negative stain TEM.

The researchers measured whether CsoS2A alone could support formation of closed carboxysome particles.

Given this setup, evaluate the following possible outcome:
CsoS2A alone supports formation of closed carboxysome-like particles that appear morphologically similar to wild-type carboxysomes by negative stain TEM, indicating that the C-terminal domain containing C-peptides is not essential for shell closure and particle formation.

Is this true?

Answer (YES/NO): NO